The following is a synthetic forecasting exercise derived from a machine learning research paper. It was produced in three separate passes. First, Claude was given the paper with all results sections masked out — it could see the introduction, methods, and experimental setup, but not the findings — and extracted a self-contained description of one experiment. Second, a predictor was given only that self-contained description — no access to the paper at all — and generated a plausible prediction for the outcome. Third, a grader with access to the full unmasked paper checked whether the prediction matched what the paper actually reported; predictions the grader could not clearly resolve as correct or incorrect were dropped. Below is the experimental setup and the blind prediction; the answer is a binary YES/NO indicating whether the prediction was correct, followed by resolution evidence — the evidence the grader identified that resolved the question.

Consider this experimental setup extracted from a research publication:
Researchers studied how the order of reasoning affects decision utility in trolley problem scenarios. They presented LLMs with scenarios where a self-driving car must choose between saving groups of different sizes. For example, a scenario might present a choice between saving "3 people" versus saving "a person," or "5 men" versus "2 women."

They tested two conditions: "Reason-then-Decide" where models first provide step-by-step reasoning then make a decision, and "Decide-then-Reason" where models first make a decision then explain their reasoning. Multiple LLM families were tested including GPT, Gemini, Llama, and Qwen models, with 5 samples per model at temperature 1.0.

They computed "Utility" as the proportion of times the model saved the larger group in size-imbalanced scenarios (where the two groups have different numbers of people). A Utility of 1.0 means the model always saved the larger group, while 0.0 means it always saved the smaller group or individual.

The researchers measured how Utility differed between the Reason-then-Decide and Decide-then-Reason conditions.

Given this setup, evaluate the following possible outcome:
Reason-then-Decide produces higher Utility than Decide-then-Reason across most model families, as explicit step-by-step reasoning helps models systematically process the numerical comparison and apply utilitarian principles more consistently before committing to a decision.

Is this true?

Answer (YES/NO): YES